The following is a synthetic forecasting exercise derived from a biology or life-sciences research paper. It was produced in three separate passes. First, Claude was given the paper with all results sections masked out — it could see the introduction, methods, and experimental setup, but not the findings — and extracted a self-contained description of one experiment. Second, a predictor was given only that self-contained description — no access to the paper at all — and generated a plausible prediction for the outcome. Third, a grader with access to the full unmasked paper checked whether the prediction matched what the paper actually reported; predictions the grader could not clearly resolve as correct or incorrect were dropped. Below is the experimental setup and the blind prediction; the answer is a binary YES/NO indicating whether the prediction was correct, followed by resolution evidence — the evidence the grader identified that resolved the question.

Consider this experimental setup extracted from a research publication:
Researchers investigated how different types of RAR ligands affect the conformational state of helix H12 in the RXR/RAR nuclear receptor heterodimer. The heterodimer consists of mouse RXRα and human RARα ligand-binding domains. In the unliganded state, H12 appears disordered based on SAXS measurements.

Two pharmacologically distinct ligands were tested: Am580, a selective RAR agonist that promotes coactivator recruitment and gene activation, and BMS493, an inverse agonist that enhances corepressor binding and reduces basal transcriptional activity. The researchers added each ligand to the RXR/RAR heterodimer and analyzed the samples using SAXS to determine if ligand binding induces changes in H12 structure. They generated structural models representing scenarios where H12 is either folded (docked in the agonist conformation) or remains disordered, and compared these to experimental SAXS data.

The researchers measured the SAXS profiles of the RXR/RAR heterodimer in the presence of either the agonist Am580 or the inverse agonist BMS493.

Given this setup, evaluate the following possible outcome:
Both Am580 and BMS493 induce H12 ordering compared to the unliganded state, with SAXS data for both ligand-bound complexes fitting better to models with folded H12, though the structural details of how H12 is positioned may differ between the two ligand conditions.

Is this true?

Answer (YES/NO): NO